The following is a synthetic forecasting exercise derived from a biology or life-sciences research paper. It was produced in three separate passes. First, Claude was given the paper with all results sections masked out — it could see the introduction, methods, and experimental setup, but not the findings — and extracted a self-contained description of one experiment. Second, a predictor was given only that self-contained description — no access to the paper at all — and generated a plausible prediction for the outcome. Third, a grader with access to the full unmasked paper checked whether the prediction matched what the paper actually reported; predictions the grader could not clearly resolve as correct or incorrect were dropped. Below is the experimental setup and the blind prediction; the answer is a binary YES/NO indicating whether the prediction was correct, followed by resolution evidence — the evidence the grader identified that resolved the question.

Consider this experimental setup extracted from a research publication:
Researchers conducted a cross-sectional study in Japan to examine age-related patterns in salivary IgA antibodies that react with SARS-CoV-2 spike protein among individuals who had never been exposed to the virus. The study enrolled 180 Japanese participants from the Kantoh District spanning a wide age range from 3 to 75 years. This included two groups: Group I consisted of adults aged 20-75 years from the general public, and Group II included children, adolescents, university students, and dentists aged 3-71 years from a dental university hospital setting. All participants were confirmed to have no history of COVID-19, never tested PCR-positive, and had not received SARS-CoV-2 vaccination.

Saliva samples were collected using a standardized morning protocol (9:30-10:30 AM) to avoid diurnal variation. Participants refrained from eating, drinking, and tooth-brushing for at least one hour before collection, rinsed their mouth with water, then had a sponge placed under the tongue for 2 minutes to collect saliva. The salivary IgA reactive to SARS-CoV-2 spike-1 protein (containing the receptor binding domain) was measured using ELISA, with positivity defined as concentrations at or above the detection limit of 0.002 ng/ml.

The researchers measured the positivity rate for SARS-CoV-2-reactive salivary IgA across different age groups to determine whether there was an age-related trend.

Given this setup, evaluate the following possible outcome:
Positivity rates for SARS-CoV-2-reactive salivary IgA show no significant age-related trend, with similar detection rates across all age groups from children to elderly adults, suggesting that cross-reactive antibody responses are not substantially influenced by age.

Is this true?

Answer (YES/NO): NO